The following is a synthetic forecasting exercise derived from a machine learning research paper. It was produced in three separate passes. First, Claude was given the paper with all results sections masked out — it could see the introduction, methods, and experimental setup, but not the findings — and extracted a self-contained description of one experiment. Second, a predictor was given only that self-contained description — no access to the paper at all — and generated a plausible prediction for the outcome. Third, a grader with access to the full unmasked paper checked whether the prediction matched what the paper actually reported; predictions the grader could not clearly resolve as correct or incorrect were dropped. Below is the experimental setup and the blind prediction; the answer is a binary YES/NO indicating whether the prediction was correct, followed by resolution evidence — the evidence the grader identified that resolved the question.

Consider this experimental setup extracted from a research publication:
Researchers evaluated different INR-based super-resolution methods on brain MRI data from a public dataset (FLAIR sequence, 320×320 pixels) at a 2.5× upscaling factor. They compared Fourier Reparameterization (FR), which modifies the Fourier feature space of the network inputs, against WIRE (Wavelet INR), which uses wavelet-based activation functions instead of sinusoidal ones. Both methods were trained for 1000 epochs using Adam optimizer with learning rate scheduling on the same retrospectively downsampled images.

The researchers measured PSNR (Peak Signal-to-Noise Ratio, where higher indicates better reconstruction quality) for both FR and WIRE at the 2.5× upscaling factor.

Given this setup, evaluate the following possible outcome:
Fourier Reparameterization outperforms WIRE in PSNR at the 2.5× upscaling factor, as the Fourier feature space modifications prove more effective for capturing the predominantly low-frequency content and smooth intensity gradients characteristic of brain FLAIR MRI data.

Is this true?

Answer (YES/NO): YES